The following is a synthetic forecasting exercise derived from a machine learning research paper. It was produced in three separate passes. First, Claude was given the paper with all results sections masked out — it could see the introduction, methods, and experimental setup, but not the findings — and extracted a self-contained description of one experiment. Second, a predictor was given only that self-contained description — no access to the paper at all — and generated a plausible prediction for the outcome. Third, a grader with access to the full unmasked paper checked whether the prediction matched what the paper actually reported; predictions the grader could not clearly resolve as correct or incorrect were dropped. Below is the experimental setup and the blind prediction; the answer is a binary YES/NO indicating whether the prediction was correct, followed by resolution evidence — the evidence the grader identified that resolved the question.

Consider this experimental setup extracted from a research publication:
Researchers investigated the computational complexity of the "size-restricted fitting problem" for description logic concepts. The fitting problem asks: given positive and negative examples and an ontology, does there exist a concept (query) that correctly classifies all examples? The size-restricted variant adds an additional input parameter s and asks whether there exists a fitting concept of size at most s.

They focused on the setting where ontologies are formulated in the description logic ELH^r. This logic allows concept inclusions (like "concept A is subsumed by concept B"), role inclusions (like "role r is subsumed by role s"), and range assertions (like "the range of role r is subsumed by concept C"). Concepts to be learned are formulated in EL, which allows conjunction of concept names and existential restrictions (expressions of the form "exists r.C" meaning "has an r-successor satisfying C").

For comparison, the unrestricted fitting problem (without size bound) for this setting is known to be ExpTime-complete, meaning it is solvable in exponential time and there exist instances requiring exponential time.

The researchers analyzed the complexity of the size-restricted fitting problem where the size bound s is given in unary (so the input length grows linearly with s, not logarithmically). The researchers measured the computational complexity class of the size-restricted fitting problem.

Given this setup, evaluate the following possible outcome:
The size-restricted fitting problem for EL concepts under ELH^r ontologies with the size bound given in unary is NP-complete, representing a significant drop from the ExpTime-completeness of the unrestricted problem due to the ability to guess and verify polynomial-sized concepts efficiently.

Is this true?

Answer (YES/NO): YES